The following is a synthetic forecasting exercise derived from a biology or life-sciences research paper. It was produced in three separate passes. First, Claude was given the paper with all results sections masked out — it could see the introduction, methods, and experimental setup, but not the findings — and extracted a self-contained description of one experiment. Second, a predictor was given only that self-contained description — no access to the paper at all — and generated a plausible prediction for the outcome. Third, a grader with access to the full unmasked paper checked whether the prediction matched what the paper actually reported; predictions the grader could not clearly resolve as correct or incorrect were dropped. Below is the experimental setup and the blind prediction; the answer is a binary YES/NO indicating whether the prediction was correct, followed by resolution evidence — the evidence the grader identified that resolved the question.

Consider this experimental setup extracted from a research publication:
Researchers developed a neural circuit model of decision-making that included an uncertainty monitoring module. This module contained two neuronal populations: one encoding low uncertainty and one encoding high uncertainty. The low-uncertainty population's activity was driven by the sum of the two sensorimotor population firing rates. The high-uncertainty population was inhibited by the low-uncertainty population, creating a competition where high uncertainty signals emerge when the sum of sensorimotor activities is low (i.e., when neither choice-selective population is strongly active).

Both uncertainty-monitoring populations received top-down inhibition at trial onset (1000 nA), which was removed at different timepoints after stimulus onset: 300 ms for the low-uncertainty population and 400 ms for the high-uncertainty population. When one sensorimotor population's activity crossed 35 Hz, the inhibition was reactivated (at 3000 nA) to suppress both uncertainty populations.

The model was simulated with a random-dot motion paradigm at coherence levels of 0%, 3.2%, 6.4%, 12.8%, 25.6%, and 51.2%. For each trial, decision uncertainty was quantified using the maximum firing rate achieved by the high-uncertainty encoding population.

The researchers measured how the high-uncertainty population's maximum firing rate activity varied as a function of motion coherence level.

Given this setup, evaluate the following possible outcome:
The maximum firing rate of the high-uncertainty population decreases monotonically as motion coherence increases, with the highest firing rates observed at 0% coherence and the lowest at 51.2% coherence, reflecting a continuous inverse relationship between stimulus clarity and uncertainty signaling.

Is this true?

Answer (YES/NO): NO